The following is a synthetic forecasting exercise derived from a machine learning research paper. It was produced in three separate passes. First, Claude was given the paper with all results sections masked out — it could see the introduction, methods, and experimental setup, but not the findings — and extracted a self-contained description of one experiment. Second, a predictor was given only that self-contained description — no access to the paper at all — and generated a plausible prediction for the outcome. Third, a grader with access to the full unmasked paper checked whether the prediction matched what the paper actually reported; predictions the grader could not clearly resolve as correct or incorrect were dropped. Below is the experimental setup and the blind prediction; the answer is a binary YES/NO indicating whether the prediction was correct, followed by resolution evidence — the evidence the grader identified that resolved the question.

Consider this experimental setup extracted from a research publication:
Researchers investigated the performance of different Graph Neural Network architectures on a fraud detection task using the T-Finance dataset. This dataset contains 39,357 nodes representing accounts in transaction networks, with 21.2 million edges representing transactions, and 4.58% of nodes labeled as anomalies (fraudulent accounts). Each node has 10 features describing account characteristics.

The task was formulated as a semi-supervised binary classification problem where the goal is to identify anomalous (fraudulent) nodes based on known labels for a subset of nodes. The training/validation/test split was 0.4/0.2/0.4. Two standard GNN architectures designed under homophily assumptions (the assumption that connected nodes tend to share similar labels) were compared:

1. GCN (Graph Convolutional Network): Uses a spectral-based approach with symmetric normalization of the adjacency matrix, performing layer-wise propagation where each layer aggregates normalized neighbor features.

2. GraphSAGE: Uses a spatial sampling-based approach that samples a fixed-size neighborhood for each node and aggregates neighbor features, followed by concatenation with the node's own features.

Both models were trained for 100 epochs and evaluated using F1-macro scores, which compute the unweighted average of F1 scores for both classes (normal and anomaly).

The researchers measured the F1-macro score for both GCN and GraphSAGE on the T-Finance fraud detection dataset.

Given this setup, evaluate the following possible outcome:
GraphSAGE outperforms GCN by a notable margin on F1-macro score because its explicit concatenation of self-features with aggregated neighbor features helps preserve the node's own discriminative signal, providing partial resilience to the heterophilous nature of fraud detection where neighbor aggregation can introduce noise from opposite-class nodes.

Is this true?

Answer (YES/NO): NO